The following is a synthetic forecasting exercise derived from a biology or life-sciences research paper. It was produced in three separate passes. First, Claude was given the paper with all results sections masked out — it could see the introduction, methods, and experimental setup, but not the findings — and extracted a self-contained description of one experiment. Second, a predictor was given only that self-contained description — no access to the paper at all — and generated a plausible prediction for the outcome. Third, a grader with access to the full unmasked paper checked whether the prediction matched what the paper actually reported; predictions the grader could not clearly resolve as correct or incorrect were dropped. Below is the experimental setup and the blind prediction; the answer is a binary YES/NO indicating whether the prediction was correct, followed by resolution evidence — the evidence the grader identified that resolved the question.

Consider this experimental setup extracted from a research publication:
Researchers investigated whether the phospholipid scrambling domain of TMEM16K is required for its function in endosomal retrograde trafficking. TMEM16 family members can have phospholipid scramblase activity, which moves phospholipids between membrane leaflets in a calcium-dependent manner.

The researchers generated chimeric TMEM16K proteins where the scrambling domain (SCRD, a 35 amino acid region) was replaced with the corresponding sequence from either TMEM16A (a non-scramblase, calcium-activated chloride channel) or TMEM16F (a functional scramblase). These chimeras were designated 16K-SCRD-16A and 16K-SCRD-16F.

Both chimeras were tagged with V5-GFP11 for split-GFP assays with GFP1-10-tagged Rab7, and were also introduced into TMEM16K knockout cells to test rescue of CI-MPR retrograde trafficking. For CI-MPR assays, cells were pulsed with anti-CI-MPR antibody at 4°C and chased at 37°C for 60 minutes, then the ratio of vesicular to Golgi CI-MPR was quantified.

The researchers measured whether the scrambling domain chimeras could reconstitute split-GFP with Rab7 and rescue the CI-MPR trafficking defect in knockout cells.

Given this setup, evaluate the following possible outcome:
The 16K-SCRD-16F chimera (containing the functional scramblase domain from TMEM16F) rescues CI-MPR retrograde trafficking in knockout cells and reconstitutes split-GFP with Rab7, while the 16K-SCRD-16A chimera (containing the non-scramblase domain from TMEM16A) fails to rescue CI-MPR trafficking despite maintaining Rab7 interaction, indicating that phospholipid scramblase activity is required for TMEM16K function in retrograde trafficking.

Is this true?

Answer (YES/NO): NO